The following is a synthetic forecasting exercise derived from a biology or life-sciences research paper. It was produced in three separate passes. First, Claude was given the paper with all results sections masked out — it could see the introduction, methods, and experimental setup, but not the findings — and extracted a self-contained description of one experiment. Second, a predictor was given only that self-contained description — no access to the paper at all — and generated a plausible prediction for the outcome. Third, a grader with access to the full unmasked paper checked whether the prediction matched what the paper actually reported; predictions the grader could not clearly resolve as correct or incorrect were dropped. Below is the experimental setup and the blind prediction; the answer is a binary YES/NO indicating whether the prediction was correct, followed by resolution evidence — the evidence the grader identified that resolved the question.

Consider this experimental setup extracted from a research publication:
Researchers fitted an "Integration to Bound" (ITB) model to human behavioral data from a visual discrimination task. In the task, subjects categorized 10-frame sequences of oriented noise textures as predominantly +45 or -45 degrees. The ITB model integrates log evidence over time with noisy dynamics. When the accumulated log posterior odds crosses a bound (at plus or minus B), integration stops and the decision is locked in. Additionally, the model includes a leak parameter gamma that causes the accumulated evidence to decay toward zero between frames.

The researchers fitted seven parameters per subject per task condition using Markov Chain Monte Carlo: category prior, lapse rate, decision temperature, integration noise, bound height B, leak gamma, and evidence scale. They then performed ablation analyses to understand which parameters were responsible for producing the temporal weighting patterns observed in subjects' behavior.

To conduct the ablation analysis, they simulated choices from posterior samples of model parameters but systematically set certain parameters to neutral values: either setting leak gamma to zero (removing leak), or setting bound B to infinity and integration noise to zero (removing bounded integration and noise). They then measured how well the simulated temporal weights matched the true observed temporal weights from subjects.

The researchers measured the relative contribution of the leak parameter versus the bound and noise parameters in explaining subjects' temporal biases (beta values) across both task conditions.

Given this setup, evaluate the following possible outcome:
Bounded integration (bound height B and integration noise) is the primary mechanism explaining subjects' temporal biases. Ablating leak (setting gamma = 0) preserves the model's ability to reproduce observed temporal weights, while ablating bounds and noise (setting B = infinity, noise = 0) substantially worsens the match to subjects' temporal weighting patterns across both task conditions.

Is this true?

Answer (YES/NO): NO